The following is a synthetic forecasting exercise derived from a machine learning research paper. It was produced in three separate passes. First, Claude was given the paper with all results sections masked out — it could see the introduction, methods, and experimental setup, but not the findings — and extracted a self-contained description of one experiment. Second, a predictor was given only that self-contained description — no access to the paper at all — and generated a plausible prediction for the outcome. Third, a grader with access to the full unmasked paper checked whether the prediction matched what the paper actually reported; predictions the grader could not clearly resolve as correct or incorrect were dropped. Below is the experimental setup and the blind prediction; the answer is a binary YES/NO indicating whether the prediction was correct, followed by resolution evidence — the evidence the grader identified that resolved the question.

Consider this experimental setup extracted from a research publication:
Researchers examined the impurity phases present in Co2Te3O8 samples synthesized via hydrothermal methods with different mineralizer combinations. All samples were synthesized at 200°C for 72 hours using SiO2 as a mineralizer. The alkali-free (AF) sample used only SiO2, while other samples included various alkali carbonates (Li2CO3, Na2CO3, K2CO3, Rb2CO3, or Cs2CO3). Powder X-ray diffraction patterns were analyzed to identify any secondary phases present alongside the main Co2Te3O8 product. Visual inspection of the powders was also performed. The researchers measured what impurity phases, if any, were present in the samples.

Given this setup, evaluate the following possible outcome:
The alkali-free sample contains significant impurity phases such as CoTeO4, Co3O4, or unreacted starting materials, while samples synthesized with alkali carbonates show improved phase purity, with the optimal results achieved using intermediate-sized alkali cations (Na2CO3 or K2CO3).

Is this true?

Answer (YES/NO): NO